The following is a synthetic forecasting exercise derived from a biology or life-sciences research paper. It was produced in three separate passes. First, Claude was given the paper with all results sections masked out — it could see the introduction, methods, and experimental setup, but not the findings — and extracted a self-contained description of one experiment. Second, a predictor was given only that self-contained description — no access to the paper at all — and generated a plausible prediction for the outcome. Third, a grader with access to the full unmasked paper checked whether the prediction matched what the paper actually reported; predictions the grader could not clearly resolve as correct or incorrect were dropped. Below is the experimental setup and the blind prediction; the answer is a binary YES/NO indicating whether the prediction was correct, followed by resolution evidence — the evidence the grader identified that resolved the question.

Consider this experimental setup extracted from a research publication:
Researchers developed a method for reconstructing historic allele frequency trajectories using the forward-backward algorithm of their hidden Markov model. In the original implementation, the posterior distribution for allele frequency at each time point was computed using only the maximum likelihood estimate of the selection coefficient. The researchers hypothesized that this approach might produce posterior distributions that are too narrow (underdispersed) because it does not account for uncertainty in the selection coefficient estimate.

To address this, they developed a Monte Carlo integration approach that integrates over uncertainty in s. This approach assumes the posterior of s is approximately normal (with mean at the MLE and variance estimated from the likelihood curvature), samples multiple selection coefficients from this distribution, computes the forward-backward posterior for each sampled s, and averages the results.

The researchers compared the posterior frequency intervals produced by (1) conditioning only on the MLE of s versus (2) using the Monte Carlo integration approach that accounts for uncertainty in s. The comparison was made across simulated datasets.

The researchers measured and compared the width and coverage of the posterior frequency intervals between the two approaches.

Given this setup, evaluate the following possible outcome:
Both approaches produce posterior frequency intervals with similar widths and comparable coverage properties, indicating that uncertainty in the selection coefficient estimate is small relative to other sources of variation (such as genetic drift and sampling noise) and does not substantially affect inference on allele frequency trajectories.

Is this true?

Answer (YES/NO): NO